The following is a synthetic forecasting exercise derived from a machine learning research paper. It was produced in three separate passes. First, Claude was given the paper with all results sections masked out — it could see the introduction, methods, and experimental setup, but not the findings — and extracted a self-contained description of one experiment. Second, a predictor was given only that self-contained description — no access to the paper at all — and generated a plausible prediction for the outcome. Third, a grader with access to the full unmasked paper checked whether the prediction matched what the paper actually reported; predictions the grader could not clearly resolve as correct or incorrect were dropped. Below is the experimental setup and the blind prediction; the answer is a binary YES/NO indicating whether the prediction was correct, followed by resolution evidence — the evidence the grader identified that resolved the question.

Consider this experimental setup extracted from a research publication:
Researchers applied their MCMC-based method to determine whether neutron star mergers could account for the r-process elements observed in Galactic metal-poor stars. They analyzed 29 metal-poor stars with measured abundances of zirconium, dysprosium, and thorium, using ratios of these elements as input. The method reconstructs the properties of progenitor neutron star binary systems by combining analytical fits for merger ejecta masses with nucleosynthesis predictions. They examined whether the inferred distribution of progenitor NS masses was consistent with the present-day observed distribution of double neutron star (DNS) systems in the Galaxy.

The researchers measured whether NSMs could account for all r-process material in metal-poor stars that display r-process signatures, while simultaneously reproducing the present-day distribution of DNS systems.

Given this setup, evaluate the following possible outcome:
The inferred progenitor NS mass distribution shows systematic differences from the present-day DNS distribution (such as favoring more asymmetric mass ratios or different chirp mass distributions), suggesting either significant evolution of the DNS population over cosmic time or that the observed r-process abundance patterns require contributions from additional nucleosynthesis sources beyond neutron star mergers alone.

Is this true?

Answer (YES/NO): NO